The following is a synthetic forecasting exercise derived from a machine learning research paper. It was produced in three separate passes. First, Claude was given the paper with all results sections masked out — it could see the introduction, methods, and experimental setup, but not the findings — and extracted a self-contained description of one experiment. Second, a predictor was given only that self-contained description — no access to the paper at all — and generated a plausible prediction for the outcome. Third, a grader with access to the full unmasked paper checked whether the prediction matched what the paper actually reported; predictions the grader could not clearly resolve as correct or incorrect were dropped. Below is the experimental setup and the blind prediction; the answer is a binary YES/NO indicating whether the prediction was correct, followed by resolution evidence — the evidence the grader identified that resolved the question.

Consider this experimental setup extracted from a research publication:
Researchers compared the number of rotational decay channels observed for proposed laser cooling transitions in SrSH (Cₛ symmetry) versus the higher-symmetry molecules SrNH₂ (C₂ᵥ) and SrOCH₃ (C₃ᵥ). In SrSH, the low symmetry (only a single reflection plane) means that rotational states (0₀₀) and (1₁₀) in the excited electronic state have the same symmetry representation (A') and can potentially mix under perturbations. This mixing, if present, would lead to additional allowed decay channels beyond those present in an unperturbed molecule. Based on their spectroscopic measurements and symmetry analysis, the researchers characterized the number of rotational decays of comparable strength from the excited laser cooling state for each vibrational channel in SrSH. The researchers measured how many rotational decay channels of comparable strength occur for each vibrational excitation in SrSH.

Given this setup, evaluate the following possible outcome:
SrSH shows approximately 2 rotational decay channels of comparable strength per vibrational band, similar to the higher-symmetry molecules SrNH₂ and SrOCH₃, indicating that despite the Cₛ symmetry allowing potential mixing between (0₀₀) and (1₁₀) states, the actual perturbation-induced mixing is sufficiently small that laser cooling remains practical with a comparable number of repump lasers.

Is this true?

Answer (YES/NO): NO